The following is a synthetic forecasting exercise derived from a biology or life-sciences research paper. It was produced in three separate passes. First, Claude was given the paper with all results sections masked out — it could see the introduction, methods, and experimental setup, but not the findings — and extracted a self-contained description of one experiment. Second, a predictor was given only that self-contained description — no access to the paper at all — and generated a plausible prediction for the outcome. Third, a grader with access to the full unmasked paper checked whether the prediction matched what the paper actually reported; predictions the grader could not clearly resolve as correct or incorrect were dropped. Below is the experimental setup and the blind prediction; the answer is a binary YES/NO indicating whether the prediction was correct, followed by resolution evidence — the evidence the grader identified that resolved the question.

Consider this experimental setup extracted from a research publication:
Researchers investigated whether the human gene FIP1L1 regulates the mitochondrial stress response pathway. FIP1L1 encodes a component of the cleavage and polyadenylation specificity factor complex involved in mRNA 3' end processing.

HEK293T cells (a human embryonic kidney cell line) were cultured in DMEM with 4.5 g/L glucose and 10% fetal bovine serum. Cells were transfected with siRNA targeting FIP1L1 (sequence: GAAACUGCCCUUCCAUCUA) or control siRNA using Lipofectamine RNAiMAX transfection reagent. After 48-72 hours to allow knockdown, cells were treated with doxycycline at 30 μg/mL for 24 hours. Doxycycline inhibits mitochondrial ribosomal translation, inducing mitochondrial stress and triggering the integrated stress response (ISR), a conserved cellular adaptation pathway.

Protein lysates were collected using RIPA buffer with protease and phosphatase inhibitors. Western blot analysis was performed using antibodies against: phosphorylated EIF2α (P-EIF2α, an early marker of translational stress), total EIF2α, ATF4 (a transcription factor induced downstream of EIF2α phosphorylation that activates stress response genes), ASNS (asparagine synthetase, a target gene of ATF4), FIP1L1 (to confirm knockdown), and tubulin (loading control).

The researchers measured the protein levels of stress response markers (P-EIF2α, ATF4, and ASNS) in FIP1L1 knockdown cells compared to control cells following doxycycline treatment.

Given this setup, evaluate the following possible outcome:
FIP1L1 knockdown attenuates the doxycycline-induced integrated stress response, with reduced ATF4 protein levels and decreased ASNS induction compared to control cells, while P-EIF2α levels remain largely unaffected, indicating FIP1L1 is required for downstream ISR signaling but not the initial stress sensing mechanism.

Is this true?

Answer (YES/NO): NO